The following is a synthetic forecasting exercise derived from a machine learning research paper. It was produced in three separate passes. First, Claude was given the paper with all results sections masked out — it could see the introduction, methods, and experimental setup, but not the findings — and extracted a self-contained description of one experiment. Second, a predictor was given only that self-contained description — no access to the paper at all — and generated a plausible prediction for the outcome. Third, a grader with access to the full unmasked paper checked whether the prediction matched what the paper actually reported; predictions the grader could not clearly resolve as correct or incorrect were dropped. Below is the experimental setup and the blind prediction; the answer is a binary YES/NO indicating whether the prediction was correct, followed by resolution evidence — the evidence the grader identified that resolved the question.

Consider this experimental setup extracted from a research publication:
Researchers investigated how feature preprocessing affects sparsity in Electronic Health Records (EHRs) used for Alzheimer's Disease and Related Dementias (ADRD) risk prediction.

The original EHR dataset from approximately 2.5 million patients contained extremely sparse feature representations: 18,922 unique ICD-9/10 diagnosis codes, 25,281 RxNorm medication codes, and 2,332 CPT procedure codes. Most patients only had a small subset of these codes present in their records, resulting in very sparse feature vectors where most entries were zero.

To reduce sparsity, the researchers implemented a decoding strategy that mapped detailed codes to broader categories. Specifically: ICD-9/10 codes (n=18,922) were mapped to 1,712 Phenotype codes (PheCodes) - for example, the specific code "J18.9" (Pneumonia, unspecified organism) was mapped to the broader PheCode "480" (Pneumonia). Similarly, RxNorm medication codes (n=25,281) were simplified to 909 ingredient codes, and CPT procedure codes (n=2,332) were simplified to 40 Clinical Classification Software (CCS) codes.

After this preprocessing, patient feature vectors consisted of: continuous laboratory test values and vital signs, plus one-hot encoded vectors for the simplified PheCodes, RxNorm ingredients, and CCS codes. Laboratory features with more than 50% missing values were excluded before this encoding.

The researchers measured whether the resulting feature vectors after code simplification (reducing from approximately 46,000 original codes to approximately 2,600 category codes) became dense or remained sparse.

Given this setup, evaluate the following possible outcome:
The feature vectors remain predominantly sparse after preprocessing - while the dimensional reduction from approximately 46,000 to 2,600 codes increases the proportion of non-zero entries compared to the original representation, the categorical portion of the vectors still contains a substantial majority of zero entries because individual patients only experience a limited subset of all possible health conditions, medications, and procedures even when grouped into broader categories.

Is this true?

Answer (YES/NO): YES